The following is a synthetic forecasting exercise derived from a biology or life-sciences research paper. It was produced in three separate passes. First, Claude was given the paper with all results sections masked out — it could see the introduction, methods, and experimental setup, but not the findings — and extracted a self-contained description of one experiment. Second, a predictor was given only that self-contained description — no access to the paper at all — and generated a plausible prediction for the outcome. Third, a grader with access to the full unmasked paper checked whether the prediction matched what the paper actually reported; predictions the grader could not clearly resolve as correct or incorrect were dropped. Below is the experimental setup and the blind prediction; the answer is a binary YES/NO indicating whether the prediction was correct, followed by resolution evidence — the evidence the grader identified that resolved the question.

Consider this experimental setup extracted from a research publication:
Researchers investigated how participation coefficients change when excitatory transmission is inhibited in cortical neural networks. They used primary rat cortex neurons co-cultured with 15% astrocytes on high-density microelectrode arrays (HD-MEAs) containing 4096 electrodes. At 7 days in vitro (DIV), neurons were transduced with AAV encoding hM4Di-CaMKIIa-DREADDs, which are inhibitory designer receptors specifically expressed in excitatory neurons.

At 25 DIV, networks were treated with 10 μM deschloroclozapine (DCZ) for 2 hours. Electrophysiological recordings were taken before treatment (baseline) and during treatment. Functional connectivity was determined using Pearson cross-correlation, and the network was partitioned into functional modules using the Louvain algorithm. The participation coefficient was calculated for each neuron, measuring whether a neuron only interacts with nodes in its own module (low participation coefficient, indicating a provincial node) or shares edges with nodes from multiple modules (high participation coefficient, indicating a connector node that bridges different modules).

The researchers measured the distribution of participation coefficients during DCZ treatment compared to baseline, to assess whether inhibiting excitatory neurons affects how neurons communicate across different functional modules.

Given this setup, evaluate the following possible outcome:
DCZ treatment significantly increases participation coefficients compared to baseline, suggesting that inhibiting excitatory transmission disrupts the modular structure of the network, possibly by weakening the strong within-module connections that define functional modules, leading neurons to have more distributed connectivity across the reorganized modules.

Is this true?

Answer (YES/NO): NO